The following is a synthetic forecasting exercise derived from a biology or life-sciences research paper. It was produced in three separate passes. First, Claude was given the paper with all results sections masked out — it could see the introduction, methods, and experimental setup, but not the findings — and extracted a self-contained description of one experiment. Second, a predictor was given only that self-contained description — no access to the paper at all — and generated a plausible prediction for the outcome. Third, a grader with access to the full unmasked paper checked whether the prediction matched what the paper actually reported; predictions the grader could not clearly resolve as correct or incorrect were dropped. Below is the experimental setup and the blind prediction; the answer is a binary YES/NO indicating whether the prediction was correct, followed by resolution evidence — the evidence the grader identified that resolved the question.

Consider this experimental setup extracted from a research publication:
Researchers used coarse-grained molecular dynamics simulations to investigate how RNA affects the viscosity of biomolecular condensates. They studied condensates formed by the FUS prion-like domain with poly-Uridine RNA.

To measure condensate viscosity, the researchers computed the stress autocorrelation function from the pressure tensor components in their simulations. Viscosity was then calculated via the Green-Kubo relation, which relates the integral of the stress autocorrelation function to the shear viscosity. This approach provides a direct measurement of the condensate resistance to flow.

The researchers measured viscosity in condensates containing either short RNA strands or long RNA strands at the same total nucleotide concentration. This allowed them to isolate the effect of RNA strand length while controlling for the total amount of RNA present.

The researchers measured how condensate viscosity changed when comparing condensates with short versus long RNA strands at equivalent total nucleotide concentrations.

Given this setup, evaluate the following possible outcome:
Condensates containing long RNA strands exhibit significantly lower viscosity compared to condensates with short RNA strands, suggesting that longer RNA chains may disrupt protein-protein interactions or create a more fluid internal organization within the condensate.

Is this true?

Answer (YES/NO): NO